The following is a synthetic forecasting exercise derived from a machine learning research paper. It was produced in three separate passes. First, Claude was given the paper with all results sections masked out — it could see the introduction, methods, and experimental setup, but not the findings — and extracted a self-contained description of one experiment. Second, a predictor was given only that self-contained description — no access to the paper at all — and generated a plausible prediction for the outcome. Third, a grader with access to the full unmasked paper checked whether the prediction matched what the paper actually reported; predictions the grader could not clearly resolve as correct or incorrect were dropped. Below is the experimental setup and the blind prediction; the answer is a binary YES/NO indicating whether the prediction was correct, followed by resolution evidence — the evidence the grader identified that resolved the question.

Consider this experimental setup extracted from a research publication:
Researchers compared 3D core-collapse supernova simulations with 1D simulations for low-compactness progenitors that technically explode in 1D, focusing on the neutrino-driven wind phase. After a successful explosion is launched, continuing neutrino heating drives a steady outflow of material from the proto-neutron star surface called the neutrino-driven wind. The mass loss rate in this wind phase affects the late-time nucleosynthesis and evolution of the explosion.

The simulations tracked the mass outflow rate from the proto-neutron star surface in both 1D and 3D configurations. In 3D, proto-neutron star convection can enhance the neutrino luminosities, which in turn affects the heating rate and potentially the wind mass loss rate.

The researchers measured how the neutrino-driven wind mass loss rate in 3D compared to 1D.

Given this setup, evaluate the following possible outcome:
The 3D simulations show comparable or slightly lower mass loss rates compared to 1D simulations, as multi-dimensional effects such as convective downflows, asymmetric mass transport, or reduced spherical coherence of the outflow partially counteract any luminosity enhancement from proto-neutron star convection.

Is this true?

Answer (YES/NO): NO